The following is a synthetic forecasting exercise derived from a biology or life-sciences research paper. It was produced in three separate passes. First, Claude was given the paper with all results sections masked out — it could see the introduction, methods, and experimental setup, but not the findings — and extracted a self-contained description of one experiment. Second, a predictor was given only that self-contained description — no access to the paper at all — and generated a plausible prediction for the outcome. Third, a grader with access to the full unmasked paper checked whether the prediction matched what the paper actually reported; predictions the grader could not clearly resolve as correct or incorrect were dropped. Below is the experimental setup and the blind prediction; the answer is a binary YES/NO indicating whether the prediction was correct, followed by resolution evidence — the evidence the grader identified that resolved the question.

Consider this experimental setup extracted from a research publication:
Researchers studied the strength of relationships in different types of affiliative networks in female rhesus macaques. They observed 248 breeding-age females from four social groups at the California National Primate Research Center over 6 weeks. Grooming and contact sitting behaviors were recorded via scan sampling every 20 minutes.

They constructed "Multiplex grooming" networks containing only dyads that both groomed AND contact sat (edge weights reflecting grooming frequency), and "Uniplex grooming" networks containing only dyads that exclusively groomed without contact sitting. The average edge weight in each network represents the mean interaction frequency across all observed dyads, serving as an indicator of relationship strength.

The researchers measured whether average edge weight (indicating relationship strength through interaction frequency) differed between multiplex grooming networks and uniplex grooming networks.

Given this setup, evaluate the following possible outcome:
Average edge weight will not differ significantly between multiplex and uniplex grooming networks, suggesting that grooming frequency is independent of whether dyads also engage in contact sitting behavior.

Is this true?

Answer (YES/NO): NO